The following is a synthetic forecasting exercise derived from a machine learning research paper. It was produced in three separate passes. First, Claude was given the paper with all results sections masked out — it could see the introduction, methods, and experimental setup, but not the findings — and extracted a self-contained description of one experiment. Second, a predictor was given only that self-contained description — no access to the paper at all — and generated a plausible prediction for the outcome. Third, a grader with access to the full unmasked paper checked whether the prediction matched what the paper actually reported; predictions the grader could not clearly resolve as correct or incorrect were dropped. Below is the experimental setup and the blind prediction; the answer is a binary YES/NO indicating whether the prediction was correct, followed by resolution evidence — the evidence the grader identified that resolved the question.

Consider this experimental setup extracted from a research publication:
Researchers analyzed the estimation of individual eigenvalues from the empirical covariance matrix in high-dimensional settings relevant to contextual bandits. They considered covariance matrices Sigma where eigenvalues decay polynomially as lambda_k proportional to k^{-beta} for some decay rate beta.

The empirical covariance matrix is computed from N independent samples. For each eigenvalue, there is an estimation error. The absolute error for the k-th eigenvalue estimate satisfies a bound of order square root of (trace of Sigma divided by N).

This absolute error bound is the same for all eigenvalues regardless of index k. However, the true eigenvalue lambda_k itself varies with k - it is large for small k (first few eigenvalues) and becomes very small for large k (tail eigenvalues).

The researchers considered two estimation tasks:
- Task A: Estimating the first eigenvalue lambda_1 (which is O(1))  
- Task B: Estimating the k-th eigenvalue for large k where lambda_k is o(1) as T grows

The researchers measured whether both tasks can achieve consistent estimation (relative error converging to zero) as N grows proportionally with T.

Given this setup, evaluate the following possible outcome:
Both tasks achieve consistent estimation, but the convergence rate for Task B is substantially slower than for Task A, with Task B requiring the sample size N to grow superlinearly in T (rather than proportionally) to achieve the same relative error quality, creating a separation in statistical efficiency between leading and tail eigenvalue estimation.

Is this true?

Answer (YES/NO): NO